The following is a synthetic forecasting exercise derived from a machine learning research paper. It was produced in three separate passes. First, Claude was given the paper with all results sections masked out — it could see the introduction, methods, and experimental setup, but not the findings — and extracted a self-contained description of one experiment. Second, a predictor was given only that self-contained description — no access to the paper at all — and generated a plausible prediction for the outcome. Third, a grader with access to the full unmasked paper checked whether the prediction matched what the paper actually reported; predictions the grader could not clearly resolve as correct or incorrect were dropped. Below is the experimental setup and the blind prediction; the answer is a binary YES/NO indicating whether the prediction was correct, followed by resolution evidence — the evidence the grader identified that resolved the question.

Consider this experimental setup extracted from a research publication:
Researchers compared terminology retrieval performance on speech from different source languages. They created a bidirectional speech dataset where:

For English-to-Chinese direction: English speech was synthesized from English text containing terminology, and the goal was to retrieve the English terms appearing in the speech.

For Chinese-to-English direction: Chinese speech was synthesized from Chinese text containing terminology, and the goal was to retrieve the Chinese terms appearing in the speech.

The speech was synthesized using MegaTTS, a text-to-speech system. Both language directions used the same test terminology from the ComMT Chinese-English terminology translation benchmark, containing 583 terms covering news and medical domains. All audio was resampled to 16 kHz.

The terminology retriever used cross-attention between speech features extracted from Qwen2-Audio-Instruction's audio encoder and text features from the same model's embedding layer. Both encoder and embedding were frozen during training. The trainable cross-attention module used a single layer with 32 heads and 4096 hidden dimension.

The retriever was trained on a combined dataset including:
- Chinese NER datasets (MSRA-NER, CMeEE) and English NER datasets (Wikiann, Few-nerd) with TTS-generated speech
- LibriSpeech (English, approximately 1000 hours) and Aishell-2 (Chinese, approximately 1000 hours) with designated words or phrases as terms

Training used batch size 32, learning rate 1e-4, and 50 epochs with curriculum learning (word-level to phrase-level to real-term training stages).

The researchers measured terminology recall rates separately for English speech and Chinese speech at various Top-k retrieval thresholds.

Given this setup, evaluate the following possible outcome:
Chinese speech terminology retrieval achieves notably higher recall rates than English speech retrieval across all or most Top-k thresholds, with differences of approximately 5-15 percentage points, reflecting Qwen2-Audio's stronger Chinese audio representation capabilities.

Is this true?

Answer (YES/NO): NO